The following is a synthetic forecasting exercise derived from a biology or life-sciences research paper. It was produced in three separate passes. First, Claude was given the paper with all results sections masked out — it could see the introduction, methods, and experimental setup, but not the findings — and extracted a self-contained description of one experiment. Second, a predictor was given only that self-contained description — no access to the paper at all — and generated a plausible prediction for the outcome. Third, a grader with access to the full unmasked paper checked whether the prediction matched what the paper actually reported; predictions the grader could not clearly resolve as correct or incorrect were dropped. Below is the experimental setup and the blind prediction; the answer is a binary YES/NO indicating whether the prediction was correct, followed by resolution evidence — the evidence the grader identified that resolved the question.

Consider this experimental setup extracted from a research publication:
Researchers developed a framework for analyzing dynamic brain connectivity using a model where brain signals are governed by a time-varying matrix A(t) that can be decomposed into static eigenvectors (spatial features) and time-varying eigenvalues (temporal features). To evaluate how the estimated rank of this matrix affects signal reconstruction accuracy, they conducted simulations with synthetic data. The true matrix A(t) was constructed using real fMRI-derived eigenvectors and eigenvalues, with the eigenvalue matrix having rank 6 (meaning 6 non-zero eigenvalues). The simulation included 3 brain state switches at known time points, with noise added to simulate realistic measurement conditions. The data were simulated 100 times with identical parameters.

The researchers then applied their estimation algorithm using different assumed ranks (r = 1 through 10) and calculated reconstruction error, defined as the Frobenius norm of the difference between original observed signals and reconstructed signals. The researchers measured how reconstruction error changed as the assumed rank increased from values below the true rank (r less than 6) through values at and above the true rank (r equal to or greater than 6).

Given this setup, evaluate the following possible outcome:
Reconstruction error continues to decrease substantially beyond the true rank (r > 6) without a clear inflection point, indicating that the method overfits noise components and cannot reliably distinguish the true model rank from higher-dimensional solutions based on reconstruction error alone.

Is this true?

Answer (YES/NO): NO